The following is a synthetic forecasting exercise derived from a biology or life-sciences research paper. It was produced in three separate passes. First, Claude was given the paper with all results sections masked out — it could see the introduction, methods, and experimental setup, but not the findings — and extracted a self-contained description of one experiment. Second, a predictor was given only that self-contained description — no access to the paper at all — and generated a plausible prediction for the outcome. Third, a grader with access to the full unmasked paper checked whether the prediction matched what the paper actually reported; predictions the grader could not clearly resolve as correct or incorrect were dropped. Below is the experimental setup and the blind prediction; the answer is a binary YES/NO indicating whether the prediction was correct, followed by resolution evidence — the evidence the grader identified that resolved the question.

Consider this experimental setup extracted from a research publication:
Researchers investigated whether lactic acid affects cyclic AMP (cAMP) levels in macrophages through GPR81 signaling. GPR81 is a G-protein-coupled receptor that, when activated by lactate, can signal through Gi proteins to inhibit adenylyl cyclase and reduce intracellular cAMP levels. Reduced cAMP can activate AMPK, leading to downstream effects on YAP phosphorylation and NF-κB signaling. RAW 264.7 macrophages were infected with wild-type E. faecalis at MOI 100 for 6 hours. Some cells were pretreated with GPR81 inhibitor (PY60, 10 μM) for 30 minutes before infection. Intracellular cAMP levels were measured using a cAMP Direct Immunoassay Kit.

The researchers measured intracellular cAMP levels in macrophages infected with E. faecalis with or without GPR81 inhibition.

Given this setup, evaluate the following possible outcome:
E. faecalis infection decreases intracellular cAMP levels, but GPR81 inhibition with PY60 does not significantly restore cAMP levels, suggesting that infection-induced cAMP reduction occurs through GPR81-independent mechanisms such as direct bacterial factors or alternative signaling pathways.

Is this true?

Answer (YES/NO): NO